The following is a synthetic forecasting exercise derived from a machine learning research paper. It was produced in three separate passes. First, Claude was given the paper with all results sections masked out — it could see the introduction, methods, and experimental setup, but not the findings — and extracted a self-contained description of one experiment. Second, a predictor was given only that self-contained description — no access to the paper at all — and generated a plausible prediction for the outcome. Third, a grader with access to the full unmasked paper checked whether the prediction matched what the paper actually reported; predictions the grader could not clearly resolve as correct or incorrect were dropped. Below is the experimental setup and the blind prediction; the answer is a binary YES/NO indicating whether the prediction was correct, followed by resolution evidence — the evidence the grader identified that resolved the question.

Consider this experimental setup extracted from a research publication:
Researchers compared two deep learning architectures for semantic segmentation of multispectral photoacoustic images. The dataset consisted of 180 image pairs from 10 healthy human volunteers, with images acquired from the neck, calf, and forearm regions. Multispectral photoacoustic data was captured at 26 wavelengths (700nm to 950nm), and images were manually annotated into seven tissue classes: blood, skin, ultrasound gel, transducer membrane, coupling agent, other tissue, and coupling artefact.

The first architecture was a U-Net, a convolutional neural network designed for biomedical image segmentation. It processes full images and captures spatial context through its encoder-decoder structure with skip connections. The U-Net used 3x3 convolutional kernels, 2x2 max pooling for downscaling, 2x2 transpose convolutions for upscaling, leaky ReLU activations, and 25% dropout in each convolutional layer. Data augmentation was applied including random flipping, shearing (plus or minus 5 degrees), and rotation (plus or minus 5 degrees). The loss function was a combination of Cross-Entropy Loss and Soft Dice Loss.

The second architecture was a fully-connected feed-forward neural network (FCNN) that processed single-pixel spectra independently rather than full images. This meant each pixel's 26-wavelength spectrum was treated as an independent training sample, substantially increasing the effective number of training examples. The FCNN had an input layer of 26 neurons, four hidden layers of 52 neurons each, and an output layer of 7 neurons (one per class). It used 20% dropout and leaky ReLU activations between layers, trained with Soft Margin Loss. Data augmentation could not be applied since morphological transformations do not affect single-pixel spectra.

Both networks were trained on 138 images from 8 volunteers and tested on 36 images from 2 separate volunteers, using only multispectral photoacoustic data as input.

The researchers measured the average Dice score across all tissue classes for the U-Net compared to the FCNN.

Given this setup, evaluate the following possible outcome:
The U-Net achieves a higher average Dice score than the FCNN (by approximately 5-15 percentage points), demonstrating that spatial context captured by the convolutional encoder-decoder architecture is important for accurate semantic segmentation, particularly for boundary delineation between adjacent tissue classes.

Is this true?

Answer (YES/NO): NO